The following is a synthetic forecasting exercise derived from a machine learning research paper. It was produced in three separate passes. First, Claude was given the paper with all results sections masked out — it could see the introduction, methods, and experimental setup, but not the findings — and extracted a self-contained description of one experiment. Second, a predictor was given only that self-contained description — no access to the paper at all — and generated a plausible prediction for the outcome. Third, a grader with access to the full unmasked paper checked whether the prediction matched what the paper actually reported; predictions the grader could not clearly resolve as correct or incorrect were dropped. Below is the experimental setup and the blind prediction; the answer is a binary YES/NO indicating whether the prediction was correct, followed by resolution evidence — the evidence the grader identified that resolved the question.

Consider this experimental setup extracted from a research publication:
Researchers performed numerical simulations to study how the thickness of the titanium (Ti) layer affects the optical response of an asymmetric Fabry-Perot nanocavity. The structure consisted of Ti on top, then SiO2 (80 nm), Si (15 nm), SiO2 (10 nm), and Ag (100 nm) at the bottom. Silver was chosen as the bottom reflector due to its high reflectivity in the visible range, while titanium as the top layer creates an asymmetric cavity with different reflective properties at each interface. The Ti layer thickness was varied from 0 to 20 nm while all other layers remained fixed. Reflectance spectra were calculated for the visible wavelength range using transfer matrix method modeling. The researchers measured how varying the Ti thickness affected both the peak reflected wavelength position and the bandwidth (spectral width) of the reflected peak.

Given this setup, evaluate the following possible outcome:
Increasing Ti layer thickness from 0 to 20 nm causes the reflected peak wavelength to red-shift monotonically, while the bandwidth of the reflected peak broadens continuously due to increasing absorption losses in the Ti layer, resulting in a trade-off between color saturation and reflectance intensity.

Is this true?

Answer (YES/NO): NO